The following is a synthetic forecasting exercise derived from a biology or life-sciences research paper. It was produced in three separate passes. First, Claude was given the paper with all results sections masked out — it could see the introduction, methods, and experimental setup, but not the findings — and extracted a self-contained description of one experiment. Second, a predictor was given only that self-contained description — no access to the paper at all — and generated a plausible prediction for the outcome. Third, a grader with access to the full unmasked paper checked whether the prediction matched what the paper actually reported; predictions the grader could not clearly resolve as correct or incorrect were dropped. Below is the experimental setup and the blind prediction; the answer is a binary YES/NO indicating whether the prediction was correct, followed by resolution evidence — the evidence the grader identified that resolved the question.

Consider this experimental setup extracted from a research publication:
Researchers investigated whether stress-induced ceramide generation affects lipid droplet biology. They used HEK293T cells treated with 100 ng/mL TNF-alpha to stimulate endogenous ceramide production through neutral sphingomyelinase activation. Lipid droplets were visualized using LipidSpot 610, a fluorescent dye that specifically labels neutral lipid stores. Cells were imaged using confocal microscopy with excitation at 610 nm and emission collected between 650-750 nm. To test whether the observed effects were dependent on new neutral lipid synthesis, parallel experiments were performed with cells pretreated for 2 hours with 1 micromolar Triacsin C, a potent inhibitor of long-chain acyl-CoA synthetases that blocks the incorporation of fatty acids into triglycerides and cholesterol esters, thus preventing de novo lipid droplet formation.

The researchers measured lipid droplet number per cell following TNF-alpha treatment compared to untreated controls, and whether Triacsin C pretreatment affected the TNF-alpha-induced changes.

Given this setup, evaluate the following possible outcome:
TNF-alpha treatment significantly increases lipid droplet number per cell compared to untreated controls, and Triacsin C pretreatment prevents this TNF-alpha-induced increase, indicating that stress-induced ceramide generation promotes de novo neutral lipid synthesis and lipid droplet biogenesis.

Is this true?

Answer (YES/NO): YES